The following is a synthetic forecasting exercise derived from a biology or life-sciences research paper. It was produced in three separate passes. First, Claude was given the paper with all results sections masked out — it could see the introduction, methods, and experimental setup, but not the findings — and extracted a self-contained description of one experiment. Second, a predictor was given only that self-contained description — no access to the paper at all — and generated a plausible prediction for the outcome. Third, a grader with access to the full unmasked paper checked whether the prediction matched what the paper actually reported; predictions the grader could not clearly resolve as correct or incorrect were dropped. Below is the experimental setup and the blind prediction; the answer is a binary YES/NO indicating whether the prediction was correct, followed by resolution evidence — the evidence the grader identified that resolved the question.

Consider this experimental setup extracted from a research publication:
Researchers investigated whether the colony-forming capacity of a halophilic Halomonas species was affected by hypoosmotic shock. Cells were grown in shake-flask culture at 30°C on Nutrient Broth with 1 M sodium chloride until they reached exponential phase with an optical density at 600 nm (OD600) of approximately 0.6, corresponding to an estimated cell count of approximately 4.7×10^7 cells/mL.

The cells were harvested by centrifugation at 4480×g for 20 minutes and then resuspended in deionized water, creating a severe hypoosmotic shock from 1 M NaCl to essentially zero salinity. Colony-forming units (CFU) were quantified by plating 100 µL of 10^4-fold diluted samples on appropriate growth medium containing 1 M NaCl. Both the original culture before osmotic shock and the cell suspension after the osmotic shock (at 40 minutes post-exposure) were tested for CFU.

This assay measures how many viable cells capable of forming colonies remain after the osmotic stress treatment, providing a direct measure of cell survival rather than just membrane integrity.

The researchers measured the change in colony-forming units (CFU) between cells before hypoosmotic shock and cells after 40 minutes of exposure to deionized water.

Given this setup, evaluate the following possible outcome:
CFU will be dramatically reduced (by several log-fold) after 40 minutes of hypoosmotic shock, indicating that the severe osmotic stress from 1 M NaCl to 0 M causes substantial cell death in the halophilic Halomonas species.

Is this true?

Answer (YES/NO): YES